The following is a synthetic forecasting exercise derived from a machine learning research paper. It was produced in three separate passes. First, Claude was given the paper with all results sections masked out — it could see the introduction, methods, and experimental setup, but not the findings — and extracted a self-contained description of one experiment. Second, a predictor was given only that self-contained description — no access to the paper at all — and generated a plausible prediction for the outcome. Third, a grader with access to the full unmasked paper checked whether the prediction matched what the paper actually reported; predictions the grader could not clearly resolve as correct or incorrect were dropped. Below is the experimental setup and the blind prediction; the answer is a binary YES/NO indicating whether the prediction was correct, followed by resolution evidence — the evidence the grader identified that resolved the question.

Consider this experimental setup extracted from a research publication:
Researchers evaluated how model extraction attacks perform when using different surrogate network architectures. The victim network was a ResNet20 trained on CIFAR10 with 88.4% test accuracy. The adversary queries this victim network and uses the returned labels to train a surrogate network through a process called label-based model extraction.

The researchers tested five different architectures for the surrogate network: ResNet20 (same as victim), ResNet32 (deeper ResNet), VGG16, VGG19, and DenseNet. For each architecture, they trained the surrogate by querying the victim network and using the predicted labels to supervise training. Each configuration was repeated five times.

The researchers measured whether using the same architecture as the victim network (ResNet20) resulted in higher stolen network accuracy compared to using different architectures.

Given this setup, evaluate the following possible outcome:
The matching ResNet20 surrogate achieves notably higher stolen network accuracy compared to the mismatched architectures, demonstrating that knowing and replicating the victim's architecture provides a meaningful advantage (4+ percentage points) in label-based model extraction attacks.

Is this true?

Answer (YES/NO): NO